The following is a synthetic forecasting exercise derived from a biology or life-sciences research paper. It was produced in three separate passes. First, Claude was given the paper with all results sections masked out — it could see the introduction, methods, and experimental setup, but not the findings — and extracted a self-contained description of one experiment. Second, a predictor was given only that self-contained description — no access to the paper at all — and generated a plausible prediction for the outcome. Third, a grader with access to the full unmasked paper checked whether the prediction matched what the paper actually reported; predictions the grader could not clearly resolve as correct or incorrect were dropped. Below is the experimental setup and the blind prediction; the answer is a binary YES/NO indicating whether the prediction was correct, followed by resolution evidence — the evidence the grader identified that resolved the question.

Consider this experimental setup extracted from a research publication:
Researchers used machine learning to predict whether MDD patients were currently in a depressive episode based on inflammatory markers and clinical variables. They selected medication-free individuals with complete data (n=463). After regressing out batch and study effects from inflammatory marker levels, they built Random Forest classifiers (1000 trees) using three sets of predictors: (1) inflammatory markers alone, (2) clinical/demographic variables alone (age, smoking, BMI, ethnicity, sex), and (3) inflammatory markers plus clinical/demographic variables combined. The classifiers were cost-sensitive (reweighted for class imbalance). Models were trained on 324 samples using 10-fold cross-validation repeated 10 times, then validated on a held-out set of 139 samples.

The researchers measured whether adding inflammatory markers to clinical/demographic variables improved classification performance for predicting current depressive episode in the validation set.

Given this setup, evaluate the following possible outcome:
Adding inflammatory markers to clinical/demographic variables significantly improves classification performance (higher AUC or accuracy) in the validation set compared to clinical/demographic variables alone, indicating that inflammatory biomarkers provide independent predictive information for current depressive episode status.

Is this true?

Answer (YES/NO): YES